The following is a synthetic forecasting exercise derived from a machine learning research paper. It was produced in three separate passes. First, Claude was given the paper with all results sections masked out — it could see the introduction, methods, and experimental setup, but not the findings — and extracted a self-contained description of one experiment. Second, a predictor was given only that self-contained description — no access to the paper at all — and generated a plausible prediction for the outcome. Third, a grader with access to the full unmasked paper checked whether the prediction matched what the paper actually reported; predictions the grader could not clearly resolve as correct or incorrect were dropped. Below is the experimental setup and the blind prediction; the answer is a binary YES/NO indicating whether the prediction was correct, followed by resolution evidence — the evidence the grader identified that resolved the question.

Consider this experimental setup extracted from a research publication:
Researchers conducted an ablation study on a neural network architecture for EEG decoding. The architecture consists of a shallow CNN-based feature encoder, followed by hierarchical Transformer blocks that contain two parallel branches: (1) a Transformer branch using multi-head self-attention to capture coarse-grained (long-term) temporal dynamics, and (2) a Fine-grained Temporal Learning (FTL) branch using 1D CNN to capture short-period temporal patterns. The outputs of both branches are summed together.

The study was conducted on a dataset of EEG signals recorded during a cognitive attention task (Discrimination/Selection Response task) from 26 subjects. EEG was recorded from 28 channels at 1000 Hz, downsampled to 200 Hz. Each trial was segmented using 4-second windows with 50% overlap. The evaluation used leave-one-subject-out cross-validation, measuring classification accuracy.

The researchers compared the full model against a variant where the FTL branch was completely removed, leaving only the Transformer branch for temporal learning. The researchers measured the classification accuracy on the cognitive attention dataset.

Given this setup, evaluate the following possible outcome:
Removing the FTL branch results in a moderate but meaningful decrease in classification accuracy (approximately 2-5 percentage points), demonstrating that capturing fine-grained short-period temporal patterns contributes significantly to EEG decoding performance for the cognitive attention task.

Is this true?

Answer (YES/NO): NO